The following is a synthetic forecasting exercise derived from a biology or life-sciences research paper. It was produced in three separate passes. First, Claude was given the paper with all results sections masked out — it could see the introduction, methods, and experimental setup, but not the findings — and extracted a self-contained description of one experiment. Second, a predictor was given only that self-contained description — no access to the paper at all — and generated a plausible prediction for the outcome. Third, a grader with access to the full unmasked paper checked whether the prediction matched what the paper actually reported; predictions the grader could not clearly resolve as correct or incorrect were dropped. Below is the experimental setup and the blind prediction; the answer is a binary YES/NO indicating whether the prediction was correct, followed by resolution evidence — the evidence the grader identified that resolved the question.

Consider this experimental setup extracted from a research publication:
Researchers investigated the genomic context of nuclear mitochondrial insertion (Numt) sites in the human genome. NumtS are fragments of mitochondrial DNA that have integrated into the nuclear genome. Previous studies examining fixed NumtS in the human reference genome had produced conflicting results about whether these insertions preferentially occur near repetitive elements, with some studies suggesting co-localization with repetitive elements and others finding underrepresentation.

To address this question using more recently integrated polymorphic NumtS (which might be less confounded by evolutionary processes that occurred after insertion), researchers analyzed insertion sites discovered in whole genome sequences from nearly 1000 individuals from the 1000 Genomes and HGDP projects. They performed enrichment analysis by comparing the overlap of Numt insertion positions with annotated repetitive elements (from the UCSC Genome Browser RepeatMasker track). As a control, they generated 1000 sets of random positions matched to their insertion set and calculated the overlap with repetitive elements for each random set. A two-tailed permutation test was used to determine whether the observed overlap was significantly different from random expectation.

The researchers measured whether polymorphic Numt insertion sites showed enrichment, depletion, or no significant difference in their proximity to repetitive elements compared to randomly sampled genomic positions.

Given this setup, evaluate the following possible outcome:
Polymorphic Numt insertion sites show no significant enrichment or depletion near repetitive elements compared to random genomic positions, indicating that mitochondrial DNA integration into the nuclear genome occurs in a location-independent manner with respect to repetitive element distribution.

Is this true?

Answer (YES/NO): NO